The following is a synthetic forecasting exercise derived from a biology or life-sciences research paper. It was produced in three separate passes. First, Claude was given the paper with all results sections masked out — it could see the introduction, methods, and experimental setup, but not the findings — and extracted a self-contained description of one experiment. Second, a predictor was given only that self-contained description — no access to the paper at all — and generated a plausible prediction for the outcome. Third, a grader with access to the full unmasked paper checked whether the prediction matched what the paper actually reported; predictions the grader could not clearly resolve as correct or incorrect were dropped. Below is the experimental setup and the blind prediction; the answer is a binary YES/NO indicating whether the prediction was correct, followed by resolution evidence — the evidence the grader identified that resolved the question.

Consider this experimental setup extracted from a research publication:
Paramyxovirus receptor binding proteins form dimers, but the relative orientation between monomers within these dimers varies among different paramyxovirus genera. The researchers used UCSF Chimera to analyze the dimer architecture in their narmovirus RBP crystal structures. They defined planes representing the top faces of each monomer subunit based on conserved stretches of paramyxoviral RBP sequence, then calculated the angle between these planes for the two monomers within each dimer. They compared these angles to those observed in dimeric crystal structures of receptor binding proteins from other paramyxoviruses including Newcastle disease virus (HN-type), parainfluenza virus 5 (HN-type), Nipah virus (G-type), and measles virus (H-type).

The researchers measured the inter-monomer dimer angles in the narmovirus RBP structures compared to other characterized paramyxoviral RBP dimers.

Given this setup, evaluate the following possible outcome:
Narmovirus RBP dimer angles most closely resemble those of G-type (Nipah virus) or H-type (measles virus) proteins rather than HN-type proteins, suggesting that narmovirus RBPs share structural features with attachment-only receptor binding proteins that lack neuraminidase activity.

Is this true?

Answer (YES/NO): NO